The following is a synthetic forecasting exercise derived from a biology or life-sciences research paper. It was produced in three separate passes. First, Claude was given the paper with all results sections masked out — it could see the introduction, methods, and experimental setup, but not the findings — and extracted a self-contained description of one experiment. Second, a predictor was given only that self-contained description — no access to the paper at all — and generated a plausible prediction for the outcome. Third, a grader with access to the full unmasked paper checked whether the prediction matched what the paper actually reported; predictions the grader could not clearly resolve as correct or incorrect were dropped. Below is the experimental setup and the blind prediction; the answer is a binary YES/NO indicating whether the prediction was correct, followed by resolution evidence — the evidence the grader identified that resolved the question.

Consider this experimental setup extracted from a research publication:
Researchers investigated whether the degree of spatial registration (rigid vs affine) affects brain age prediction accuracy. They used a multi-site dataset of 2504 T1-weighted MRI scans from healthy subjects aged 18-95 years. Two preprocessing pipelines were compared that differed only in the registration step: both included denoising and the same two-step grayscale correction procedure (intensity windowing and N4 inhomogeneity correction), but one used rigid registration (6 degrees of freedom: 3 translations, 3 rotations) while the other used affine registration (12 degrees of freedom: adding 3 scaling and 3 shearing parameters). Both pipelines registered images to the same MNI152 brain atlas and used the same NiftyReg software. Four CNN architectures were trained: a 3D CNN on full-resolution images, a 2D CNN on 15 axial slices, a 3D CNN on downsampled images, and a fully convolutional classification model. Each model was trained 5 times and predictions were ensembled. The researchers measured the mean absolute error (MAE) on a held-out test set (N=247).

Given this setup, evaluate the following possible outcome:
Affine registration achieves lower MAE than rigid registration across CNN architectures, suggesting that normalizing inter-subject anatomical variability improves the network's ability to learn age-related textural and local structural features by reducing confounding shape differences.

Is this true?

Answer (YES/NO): YES